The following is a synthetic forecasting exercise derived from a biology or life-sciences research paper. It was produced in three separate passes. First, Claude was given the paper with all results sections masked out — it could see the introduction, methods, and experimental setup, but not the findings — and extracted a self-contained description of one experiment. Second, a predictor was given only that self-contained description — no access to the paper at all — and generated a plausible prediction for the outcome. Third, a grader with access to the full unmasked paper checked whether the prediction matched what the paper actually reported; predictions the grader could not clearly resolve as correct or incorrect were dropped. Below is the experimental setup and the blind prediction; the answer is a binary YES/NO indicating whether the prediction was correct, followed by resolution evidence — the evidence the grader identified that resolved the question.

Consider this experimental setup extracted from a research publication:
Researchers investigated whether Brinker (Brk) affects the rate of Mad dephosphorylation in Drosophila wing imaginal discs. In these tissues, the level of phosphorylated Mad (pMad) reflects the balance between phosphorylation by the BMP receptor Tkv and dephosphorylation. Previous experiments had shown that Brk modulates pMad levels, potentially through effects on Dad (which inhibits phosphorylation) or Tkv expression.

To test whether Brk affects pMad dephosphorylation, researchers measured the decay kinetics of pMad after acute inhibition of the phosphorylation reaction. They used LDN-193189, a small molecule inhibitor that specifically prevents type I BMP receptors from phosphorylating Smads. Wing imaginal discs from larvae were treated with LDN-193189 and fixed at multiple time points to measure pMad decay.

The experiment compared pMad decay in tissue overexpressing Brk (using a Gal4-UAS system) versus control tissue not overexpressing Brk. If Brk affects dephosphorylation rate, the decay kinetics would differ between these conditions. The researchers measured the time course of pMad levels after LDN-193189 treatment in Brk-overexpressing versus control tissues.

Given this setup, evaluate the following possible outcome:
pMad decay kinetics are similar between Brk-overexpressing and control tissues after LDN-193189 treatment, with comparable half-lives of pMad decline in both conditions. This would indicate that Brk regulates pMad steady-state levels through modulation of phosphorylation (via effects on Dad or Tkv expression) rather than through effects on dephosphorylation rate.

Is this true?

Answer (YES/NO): YES